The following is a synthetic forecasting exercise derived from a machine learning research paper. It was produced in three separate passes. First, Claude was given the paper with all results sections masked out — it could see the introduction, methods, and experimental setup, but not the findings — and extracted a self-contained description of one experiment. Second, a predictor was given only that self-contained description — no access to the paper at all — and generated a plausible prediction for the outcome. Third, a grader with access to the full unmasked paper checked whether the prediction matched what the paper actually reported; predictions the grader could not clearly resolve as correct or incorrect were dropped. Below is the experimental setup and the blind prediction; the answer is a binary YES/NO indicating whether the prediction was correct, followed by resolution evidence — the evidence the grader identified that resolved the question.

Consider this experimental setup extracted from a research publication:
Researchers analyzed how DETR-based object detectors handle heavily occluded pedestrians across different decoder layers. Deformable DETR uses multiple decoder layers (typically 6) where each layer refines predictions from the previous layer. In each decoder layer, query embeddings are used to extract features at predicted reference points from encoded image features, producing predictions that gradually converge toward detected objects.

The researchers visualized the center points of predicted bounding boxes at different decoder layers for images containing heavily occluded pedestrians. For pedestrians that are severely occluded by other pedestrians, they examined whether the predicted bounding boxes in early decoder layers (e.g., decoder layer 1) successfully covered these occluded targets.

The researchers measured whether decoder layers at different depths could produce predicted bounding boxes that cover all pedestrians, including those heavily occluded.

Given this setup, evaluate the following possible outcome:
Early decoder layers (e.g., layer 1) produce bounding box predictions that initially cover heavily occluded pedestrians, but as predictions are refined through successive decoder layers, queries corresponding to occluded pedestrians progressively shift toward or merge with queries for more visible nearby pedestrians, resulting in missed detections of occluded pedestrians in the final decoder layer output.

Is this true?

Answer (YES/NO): NO